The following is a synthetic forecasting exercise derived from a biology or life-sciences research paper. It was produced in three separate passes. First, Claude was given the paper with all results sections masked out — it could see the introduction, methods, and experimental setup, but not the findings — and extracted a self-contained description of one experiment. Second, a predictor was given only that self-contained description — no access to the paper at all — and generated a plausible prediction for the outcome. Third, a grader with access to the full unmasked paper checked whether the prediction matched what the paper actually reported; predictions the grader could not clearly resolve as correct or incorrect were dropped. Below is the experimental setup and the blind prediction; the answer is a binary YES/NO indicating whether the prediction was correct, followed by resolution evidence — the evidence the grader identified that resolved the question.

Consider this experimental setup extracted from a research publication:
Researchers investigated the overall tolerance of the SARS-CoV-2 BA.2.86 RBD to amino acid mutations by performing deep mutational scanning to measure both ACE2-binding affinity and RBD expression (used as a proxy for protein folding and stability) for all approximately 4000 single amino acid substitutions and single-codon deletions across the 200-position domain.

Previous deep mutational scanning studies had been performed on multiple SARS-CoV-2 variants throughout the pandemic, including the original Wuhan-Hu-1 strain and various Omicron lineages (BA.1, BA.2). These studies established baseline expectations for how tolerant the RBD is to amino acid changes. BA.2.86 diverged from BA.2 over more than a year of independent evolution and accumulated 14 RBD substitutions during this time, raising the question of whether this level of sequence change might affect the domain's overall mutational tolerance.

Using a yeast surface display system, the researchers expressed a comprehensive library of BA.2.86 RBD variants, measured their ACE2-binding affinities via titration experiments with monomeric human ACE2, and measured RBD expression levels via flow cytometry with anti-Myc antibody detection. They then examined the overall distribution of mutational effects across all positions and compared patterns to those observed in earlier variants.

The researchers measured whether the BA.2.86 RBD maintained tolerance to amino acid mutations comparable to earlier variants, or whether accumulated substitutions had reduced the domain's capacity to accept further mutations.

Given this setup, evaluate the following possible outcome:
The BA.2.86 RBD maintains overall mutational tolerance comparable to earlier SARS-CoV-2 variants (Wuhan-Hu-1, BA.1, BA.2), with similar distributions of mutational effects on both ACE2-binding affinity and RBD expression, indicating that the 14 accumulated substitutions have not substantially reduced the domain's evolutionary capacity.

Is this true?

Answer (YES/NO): YES